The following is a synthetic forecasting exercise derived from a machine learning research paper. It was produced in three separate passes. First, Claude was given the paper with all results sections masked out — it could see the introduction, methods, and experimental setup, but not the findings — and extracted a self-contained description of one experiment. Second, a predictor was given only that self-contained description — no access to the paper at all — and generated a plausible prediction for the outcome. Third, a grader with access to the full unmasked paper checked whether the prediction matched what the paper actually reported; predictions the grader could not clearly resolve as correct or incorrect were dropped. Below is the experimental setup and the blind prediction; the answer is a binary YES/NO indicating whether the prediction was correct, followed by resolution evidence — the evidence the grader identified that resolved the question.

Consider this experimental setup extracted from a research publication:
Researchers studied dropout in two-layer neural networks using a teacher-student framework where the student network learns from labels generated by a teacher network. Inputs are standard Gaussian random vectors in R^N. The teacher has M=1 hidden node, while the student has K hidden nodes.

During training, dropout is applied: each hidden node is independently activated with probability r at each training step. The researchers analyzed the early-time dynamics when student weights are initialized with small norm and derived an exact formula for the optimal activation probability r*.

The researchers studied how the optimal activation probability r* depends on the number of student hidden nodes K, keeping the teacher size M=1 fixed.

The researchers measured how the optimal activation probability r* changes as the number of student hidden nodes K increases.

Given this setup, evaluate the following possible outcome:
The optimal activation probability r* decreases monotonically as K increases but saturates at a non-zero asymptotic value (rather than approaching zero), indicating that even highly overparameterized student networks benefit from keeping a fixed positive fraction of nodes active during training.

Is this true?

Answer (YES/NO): NO